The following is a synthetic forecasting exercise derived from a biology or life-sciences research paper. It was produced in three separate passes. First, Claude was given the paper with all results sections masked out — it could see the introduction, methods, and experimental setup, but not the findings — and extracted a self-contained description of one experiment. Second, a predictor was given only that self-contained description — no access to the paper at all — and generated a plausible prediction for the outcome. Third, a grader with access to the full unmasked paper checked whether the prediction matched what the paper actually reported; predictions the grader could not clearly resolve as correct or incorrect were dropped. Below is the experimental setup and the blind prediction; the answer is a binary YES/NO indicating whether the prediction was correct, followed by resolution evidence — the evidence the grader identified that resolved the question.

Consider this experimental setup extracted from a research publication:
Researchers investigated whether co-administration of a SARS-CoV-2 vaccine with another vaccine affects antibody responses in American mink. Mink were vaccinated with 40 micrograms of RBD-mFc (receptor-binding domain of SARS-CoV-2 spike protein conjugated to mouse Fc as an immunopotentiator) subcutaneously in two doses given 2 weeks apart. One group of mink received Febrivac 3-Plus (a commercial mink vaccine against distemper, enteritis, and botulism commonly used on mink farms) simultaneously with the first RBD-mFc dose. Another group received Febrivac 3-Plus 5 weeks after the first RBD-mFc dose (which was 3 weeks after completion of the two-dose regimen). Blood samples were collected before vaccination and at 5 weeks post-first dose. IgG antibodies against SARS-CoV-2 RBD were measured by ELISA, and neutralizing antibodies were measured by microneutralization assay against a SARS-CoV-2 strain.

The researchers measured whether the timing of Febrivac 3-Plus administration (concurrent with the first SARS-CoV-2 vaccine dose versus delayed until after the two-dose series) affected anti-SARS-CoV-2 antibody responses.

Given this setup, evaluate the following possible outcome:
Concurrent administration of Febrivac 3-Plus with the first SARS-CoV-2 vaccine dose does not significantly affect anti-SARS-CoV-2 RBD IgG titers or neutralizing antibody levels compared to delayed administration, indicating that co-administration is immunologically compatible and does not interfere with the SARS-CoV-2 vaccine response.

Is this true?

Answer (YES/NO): NO